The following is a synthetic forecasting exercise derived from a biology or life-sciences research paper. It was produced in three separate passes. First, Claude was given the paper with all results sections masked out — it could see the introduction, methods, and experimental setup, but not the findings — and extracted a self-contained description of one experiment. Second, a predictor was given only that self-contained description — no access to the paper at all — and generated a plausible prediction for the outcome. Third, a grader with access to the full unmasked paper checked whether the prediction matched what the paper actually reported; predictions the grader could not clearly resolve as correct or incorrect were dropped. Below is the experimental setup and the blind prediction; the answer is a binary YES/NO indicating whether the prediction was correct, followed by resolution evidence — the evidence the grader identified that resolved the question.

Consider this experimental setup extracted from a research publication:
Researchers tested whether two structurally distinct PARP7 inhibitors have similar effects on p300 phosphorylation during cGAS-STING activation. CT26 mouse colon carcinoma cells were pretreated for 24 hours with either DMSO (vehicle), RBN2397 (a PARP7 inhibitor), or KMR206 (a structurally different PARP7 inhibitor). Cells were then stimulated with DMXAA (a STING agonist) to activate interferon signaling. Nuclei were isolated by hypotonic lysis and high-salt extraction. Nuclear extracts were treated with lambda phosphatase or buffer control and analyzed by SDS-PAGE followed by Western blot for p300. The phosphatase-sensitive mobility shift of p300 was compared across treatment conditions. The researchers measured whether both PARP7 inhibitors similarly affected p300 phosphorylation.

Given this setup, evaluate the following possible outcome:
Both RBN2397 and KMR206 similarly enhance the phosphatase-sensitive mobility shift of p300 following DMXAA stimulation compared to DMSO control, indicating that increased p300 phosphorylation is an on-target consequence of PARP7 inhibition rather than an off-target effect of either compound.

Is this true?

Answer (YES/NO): YES